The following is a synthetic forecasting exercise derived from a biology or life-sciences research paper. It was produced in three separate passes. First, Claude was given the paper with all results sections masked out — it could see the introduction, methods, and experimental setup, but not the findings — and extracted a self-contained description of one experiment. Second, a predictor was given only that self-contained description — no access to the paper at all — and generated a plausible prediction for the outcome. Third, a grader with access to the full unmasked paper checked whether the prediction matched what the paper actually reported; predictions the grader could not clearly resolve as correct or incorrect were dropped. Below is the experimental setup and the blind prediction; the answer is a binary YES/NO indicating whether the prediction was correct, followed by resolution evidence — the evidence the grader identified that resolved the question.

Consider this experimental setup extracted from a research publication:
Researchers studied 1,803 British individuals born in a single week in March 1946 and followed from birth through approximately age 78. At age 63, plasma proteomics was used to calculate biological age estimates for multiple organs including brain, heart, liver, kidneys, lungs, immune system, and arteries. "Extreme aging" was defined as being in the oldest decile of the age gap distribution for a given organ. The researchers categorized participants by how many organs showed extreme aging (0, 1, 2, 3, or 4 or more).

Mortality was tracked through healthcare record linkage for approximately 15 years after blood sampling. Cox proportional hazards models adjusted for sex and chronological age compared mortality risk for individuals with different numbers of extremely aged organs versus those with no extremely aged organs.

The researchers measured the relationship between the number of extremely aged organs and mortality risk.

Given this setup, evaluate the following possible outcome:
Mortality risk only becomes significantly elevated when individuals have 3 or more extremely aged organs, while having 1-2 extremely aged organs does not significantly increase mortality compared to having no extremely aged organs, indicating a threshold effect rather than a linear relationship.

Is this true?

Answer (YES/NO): NO